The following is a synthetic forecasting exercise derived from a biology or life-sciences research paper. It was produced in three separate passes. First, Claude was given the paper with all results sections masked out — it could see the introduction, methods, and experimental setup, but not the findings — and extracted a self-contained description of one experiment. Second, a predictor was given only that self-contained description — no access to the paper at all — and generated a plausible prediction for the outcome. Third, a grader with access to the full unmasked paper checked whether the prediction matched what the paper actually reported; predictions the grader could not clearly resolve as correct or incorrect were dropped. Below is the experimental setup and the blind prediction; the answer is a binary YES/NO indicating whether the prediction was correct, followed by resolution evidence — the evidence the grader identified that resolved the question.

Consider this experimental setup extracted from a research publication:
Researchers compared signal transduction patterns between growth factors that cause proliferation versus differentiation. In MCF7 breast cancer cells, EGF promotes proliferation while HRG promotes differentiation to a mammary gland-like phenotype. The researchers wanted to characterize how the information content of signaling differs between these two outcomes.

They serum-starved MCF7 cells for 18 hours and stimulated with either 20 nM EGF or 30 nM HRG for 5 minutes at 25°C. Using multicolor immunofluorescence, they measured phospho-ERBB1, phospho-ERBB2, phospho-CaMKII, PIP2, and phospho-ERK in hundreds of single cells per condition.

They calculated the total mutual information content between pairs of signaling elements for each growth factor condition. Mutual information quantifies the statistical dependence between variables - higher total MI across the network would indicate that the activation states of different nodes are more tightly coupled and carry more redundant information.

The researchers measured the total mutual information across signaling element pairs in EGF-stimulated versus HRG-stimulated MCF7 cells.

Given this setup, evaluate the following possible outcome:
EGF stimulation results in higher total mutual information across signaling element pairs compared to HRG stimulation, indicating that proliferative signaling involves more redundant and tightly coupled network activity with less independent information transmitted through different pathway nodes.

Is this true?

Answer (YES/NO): NO